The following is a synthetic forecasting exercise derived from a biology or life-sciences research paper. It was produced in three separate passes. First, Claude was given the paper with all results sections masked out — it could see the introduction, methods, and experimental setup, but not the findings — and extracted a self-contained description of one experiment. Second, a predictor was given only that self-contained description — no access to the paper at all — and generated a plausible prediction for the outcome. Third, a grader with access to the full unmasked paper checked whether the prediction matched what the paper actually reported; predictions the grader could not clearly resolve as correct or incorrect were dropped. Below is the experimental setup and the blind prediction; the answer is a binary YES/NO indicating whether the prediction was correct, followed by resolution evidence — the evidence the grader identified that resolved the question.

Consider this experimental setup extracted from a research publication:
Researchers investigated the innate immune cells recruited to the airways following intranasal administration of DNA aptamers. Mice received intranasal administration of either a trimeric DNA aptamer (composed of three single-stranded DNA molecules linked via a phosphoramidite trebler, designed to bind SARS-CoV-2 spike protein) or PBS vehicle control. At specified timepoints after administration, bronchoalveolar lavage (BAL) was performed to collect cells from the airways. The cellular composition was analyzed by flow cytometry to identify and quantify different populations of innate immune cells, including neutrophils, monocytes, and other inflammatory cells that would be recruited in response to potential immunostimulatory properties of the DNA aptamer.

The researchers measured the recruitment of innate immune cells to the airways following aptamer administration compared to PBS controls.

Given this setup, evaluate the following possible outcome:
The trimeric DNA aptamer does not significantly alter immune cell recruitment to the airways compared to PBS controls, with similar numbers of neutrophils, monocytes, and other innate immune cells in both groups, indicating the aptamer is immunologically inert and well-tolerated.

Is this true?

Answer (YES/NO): NO